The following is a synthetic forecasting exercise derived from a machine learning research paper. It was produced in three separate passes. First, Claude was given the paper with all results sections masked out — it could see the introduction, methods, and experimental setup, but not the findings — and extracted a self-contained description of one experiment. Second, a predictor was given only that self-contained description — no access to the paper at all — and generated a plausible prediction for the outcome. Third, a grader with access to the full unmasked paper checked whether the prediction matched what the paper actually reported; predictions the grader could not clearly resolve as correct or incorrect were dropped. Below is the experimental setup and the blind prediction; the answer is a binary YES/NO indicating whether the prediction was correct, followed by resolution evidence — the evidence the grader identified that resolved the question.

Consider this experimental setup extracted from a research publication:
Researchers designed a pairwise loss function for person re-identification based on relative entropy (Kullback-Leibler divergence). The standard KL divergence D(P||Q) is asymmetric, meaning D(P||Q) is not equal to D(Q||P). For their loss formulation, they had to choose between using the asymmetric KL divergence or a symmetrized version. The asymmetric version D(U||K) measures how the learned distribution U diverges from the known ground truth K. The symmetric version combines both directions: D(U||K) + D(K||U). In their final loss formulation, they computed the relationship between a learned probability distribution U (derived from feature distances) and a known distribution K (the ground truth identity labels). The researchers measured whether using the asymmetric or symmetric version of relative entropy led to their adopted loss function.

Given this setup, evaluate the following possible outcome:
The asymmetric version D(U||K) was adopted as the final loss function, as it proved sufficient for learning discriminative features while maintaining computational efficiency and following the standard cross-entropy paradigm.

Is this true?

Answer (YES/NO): NO